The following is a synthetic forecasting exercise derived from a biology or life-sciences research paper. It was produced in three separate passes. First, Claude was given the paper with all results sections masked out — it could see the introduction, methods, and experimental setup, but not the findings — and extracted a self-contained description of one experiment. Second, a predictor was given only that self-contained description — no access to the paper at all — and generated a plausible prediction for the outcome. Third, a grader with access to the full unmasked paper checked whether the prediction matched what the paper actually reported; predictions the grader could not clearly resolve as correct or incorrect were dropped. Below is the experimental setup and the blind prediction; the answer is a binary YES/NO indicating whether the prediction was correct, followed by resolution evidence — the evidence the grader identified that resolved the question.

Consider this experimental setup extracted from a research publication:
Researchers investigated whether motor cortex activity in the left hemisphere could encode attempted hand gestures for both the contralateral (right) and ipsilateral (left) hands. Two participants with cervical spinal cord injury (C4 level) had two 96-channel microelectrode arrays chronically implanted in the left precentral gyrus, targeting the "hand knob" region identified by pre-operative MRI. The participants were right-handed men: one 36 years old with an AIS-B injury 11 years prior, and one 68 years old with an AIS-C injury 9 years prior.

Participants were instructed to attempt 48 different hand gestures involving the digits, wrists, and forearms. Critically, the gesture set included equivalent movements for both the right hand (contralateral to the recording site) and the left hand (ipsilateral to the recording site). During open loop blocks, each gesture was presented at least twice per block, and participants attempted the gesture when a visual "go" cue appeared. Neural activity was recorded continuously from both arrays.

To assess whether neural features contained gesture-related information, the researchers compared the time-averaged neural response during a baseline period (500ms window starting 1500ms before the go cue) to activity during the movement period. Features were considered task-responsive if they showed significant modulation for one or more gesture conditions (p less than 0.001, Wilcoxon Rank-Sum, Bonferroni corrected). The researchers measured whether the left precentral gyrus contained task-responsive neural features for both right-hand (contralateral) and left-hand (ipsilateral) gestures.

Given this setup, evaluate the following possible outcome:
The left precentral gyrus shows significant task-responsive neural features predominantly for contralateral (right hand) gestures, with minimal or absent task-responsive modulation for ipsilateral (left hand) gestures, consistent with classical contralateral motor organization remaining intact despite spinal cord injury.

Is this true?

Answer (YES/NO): NO